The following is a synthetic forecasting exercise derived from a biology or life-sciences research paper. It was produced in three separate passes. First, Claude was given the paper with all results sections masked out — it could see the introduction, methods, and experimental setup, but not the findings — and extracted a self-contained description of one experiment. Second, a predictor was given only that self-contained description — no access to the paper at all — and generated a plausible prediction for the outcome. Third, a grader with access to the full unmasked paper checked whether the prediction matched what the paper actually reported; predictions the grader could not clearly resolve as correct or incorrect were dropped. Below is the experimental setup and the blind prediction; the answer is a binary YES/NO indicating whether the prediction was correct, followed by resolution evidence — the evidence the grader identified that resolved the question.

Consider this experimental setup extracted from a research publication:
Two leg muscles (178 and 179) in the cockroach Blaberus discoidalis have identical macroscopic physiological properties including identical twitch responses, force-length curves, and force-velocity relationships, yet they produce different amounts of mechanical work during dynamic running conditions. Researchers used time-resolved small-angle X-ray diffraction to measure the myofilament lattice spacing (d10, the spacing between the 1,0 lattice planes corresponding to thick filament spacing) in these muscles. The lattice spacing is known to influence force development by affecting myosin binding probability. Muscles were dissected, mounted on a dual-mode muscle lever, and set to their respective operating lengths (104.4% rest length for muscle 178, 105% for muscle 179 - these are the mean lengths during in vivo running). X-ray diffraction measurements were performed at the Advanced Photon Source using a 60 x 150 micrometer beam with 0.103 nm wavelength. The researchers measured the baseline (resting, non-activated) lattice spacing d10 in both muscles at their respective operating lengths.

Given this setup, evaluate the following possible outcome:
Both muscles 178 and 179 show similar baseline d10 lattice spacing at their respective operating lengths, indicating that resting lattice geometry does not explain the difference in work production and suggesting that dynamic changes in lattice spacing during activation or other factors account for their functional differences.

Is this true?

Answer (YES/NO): NO